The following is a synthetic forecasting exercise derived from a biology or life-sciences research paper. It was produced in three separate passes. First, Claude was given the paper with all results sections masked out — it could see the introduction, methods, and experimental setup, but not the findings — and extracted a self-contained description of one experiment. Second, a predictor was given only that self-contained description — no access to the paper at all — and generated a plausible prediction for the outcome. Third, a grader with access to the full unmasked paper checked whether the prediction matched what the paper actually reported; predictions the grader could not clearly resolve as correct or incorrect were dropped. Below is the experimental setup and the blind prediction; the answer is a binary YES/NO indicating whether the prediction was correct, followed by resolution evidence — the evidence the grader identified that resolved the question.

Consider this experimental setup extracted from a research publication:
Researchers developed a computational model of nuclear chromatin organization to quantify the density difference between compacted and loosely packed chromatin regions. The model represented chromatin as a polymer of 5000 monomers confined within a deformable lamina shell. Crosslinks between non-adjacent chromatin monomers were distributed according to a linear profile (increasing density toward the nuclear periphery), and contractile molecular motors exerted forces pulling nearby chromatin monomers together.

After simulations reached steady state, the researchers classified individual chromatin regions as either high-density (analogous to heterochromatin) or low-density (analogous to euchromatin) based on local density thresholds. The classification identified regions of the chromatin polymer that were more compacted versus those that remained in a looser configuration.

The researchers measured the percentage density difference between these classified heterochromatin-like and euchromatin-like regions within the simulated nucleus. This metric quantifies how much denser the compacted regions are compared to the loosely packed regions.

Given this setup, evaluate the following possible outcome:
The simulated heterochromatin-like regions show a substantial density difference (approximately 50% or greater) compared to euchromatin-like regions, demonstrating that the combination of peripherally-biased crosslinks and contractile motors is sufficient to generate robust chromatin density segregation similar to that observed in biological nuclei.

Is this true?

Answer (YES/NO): YES